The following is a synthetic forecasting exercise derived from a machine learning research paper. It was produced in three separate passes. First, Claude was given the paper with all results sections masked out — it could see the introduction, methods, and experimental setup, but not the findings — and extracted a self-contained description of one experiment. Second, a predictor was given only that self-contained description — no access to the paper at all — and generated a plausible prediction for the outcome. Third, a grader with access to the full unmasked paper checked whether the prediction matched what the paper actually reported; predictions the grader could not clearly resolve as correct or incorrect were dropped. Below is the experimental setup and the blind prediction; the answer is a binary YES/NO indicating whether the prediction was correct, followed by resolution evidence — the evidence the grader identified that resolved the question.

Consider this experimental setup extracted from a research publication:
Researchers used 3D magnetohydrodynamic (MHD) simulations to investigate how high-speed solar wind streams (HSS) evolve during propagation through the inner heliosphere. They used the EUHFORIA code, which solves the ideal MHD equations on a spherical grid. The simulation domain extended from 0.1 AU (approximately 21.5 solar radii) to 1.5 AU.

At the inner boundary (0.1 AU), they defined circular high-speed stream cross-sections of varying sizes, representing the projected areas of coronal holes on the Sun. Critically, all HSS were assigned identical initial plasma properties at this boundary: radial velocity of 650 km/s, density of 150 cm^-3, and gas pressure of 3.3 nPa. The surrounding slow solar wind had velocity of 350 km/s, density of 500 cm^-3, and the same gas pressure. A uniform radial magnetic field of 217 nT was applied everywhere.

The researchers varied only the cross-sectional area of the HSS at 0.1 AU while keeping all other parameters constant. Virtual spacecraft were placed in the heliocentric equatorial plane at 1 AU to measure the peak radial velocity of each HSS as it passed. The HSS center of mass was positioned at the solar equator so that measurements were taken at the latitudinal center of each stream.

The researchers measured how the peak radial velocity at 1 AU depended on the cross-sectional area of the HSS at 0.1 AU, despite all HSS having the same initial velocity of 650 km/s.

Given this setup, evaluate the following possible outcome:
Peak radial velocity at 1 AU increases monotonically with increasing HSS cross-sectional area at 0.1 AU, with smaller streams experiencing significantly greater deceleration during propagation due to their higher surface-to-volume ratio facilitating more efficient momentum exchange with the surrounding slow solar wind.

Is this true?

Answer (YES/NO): NO